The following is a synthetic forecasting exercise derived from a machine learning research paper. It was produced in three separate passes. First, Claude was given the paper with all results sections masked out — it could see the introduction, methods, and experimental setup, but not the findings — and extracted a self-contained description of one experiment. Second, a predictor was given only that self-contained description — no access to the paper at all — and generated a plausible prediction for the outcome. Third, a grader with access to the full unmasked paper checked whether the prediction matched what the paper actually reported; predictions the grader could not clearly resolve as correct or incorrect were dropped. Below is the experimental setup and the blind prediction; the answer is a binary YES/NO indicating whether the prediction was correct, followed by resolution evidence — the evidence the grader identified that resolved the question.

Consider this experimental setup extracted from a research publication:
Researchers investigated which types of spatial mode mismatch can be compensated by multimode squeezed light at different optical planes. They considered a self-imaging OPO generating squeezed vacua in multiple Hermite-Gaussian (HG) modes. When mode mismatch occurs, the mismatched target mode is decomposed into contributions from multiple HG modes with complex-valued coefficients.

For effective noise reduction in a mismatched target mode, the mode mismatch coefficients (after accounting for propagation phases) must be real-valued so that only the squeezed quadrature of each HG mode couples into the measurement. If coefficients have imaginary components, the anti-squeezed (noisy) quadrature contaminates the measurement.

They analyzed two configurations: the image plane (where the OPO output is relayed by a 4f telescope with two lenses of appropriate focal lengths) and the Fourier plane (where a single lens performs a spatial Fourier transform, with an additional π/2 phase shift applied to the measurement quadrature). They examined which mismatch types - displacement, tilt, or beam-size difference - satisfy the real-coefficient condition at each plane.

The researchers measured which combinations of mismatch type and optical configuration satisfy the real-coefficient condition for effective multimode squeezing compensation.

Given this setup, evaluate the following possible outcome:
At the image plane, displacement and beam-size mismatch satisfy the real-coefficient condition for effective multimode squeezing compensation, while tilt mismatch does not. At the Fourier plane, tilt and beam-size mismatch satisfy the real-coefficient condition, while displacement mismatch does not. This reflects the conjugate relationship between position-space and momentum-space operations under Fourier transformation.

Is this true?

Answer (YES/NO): YES